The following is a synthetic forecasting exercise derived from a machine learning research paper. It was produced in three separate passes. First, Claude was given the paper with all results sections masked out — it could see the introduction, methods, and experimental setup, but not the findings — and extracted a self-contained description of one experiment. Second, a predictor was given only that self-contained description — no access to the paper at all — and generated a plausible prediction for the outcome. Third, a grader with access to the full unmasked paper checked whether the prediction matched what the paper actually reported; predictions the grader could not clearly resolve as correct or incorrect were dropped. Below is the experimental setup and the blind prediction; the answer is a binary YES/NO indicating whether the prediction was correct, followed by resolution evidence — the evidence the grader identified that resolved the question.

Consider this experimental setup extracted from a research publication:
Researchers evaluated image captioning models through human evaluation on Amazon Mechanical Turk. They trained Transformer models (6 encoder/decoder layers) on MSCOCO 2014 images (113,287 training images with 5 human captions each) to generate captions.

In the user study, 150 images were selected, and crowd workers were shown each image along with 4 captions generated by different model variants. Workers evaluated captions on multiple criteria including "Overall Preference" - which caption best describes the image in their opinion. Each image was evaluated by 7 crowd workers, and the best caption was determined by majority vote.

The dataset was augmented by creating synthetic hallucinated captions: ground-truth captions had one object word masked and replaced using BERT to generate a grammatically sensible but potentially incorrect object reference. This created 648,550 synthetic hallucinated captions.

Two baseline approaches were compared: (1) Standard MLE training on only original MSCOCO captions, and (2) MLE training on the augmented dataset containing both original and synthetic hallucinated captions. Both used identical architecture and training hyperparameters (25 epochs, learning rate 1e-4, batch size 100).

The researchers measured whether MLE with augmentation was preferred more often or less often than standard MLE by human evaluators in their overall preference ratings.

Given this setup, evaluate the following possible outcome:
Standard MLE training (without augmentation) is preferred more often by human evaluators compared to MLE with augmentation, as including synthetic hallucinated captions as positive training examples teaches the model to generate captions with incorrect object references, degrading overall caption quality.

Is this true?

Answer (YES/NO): YES